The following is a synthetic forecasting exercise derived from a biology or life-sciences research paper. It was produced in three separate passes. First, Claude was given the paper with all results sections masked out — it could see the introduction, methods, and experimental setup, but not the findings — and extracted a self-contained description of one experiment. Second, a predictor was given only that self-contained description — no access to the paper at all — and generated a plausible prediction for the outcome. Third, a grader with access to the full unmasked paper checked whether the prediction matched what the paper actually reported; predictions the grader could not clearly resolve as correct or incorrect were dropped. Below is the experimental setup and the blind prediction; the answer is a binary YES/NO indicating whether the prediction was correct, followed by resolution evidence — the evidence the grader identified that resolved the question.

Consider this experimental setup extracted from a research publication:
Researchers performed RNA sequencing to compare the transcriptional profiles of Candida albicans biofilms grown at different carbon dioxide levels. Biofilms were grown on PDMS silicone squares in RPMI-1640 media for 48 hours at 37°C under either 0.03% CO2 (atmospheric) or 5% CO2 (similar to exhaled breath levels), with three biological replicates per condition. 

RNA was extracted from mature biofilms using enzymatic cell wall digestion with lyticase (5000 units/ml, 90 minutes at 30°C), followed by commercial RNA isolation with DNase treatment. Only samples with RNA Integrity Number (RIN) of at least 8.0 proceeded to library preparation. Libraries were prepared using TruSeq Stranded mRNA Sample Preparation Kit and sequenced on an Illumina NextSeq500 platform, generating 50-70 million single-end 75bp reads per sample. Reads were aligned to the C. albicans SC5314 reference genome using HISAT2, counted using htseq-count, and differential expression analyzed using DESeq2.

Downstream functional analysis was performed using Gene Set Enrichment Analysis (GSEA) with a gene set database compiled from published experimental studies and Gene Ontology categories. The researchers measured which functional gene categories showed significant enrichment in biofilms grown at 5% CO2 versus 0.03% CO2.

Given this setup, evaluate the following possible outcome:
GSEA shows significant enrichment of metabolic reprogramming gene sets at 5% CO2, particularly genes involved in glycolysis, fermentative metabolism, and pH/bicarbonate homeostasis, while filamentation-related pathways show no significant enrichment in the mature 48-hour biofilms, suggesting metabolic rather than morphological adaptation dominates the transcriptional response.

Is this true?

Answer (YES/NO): NO